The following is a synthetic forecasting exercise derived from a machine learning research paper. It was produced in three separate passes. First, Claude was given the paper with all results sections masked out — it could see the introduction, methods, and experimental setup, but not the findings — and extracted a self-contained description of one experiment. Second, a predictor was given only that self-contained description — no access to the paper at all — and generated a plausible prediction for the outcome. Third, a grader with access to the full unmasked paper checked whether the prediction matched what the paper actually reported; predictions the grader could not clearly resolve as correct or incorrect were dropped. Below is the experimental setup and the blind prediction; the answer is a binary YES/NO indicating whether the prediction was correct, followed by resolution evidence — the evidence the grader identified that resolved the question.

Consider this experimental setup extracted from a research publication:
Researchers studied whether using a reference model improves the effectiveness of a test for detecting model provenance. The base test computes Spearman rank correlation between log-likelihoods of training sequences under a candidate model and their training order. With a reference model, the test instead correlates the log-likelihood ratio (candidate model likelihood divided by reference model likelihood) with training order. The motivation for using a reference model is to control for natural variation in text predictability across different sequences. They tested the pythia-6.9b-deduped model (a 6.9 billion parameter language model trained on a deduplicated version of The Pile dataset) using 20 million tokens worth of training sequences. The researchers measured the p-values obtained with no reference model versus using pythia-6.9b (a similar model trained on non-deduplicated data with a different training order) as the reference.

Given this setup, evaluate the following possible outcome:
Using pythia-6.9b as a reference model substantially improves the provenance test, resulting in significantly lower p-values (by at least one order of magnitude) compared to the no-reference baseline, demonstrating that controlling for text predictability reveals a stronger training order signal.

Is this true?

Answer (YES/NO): YES